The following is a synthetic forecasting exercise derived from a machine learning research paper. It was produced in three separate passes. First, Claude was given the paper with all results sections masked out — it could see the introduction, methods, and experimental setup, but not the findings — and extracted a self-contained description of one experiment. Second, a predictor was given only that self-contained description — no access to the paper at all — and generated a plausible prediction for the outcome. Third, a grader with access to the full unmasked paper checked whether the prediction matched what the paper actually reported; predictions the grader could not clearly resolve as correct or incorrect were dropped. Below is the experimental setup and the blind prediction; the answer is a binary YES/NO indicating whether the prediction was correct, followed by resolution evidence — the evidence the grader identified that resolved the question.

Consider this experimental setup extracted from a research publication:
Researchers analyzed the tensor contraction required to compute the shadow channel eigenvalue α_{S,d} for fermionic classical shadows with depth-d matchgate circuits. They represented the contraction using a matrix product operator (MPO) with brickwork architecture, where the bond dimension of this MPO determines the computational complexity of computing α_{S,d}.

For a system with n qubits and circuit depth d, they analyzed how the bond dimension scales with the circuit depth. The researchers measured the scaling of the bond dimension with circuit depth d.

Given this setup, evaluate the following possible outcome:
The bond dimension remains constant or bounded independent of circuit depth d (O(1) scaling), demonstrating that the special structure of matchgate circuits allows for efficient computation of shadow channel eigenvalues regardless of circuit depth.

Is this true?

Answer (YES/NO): NO